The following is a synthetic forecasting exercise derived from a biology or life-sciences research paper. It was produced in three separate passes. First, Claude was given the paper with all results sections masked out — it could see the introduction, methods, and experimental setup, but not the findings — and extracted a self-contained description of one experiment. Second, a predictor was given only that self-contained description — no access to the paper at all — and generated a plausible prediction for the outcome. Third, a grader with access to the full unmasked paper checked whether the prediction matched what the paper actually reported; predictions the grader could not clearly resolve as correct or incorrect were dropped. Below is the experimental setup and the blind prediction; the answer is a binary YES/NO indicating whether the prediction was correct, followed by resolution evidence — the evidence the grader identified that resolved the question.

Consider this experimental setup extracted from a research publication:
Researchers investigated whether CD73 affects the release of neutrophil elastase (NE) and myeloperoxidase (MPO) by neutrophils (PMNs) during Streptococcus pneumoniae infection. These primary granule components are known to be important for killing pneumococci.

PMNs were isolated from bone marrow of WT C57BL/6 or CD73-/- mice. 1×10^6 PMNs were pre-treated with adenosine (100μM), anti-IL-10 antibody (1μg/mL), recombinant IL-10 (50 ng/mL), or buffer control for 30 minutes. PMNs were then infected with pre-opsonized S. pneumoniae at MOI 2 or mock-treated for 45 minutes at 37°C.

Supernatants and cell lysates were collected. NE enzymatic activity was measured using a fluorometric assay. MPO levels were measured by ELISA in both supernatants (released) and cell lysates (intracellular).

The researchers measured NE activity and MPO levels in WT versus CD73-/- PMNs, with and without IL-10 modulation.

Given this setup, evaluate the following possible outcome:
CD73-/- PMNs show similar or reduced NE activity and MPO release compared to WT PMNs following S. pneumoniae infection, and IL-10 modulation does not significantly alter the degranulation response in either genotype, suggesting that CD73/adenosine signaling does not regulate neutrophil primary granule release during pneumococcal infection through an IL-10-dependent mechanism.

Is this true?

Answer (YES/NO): YES